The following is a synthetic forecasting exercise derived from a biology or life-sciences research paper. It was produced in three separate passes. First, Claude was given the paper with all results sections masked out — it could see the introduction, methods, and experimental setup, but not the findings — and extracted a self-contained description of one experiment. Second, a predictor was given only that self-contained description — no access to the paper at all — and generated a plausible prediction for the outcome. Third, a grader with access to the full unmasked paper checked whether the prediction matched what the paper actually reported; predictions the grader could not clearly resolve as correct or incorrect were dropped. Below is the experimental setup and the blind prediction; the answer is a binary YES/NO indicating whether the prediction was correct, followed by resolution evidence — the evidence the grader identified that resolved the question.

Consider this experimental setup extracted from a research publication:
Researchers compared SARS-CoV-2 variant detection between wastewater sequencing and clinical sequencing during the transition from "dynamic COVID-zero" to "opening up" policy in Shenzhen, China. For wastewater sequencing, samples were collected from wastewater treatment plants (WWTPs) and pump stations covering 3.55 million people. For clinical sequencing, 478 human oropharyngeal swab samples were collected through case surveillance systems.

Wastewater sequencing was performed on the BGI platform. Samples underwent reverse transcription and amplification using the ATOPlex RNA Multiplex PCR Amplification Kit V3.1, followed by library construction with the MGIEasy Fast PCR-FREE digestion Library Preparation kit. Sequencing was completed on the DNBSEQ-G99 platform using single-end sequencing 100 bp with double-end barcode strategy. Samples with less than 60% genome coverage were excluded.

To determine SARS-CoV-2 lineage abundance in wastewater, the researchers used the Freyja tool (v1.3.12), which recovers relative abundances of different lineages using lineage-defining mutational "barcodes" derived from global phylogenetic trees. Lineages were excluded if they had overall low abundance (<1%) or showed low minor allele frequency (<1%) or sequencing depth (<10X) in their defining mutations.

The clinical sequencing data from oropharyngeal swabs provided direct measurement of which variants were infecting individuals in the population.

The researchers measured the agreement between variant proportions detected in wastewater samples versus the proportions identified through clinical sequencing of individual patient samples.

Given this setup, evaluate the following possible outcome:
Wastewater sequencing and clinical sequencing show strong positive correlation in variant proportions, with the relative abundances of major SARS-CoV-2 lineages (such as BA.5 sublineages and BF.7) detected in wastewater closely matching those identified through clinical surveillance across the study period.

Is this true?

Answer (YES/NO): YES